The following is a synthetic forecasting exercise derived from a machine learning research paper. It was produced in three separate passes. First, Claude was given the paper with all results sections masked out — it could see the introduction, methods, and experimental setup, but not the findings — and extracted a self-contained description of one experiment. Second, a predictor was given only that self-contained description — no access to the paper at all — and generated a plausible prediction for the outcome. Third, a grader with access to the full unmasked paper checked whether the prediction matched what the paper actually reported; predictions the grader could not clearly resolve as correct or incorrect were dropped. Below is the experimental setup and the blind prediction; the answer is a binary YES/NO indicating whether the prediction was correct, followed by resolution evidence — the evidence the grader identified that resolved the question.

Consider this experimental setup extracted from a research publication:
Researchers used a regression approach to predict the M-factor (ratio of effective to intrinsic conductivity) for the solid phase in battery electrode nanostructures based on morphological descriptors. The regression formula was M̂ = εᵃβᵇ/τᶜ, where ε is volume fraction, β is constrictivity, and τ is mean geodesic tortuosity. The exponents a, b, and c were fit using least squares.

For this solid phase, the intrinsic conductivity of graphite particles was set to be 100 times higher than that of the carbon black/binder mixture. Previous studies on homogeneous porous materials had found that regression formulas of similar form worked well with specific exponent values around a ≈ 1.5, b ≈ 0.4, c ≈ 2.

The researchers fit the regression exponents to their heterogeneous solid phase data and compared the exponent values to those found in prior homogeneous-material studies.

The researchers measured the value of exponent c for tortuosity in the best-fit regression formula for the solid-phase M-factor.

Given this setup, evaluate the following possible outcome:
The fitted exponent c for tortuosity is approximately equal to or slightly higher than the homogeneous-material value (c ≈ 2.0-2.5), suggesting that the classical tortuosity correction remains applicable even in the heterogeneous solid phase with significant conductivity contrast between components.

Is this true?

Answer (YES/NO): NO